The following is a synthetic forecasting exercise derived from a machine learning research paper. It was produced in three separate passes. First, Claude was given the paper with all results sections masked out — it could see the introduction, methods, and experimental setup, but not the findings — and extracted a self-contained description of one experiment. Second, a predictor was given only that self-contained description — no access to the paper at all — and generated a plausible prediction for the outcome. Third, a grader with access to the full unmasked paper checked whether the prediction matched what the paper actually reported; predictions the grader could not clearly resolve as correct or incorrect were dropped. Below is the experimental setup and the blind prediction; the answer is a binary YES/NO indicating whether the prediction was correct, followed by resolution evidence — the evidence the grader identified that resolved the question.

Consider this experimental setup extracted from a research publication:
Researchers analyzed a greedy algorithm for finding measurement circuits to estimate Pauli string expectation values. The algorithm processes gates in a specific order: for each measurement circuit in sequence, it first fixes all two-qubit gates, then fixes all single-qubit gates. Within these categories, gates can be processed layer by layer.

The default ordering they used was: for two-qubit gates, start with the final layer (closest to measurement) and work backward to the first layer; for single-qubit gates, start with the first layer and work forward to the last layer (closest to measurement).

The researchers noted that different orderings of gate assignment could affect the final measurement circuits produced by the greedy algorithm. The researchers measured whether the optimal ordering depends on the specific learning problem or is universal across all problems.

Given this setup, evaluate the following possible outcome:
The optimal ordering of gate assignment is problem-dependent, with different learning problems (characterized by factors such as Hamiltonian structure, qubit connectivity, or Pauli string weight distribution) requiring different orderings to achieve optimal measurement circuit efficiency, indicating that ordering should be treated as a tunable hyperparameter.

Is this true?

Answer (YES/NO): YES